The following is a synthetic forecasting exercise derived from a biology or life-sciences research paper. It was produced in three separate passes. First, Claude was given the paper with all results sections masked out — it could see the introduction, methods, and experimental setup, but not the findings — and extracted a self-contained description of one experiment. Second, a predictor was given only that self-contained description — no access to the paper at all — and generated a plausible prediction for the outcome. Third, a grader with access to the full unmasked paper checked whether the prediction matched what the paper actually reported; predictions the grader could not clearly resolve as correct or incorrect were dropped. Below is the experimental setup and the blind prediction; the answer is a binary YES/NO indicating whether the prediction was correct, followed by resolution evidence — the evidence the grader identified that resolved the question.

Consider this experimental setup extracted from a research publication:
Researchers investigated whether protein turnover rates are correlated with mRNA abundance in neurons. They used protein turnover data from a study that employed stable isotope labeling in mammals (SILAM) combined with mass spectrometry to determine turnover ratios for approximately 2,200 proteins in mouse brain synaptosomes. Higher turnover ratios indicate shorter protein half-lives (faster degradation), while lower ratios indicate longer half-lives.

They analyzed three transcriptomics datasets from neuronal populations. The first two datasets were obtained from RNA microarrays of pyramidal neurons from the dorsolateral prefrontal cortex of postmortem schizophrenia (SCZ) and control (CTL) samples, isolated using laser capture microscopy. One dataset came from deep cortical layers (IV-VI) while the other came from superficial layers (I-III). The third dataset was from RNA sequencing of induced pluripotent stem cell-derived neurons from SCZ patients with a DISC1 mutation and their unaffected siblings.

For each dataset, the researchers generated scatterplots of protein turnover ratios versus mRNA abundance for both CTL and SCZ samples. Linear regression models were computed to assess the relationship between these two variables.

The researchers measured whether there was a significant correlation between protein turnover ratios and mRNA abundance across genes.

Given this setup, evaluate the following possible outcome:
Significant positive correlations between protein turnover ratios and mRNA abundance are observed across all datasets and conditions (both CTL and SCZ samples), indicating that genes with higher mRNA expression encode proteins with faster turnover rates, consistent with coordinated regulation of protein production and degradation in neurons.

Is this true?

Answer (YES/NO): NO